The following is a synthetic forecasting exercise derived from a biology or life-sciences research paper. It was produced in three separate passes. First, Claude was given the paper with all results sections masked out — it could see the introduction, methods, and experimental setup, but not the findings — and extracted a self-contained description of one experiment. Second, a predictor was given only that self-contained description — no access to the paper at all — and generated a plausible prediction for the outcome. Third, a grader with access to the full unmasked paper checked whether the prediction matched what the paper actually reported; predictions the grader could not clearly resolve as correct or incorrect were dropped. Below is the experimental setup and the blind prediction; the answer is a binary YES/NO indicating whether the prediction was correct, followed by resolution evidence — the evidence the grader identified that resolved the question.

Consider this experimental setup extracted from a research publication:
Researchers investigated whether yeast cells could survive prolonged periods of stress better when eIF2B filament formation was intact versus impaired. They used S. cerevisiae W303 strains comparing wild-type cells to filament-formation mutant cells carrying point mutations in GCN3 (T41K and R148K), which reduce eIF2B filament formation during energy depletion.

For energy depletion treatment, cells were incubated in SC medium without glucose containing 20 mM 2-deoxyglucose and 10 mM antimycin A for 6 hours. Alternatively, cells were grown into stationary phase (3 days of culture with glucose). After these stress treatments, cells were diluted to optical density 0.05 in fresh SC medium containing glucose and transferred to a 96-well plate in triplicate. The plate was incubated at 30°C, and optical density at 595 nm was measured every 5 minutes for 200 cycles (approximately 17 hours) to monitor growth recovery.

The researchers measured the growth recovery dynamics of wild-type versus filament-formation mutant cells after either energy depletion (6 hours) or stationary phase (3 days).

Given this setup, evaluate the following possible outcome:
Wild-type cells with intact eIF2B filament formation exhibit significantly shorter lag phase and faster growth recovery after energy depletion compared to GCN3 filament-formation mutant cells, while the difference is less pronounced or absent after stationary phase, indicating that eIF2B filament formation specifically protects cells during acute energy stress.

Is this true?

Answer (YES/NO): NO